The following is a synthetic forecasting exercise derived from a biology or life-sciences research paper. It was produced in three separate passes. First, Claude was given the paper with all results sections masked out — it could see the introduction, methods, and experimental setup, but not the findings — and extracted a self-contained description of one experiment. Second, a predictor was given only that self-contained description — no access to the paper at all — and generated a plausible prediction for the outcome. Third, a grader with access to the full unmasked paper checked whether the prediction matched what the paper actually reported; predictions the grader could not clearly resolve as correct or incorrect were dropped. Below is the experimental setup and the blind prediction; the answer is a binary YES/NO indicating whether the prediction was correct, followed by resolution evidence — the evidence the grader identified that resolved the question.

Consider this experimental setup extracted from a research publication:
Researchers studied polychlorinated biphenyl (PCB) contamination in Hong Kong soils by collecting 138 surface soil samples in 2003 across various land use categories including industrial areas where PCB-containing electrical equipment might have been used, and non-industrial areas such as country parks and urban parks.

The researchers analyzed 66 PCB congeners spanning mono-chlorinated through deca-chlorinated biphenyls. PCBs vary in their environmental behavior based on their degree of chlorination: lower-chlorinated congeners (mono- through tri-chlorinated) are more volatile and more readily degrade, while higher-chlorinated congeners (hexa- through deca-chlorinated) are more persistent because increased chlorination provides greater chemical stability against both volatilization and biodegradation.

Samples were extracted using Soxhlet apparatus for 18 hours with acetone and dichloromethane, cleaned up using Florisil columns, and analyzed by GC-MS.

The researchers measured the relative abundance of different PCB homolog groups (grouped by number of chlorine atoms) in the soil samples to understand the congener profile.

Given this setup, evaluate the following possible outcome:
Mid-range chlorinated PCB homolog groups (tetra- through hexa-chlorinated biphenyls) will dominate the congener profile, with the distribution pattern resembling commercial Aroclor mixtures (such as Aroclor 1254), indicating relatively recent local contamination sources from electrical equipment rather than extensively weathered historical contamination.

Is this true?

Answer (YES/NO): NO